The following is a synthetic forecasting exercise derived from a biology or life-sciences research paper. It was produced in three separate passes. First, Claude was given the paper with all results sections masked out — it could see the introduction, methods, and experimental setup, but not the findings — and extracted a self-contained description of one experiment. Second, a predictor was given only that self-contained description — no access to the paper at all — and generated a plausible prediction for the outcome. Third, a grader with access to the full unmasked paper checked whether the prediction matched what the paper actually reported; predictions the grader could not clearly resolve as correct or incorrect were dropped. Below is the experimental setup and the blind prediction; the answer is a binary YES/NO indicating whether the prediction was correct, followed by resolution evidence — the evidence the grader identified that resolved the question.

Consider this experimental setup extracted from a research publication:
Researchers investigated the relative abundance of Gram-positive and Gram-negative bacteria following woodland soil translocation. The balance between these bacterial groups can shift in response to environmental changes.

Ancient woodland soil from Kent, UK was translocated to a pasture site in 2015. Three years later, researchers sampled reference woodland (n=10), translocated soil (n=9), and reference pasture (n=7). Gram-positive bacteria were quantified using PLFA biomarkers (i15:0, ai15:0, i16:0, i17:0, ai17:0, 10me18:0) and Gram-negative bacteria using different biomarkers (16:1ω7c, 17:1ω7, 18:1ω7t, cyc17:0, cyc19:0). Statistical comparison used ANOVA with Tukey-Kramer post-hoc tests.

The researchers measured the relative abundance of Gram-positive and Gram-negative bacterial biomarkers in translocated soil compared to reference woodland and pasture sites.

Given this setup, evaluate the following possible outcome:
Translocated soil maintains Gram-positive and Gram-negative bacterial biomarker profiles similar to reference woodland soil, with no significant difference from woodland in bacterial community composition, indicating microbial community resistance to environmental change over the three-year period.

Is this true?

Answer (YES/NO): NO